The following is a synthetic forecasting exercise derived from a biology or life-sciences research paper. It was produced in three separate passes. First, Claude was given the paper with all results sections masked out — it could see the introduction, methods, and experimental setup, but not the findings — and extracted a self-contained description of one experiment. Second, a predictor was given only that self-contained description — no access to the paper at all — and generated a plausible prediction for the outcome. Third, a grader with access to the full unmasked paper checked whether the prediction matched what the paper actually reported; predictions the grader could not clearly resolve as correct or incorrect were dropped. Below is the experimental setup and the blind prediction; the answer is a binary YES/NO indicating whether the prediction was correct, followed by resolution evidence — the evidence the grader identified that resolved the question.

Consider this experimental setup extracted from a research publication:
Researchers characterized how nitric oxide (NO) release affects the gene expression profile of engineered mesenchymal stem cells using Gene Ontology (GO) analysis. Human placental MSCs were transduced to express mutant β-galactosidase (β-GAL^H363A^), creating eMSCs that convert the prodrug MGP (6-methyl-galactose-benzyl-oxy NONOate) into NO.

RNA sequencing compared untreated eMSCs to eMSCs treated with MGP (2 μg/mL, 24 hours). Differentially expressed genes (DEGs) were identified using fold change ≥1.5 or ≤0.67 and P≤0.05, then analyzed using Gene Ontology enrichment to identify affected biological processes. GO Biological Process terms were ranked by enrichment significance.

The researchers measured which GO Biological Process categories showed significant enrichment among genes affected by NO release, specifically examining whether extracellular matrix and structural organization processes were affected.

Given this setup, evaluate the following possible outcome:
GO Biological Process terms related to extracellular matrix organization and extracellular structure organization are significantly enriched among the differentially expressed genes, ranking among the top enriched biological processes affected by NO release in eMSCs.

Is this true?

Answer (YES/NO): NO